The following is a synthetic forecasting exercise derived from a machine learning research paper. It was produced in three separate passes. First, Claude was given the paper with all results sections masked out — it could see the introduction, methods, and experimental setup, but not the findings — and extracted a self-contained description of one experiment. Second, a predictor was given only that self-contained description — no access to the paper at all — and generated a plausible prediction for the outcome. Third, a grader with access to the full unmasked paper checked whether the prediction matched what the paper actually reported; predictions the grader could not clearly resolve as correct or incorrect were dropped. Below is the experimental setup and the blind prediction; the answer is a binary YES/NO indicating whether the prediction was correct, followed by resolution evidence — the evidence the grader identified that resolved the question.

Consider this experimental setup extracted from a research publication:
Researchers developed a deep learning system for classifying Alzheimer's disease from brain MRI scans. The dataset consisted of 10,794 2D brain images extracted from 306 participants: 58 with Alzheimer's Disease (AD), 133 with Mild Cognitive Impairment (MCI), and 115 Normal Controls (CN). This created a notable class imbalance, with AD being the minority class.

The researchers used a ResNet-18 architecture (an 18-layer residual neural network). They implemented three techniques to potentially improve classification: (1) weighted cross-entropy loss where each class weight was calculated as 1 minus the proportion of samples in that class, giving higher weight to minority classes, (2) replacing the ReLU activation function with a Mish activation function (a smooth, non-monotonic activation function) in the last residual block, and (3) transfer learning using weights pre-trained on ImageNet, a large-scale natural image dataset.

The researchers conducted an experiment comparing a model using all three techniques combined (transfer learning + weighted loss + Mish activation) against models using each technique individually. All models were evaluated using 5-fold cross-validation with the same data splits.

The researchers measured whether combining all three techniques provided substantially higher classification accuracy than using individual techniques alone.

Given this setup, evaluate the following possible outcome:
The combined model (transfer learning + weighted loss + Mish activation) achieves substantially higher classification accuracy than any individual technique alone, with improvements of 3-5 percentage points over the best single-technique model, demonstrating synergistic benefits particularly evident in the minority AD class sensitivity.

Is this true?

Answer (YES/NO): NO